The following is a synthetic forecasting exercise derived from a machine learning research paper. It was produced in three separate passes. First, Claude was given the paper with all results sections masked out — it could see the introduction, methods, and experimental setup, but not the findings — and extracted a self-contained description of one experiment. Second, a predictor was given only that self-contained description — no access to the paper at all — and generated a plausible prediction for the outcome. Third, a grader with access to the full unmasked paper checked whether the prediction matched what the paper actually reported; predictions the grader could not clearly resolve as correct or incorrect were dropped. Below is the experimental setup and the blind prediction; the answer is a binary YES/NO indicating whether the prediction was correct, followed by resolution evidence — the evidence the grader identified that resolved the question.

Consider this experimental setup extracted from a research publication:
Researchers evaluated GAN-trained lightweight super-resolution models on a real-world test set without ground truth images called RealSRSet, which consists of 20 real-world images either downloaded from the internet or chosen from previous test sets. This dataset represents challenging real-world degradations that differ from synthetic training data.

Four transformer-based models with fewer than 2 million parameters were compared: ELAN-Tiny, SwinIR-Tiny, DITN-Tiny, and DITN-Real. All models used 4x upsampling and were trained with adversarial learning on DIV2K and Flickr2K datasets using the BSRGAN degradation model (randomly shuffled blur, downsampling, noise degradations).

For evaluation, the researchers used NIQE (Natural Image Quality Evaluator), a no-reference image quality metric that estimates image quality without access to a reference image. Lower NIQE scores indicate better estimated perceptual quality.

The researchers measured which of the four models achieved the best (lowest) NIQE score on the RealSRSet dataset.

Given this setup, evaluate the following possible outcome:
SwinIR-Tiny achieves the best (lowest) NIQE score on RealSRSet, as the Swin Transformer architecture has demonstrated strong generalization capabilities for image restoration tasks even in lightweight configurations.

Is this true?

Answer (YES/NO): NO